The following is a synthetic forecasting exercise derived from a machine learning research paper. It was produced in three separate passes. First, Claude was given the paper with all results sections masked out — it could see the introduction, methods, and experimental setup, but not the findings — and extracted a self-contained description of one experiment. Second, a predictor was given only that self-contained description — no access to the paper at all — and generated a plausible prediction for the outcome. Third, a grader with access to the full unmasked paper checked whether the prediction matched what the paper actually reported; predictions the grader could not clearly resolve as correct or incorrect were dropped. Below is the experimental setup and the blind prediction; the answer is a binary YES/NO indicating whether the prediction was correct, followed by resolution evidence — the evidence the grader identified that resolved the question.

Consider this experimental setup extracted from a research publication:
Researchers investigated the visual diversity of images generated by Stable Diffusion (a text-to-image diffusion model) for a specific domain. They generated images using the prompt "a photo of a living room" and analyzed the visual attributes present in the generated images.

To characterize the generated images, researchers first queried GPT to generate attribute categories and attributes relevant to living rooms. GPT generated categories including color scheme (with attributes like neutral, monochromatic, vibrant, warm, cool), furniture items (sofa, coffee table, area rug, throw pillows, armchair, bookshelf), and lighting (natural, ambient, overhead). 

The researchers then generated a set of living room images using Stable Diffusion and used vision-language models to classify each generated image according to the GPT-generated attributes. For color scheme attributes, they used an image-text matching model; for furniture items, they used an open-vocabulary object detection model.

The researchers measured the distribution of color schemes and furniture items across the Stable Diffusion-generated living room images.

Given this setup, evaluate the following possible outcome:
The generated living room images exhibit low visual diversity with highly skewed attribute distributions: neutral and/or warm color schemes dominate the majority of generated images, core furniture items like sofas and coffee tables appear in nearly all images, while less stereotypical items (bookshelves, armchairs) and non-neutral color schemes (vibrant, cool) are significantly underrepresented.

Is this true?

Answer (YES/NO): NO